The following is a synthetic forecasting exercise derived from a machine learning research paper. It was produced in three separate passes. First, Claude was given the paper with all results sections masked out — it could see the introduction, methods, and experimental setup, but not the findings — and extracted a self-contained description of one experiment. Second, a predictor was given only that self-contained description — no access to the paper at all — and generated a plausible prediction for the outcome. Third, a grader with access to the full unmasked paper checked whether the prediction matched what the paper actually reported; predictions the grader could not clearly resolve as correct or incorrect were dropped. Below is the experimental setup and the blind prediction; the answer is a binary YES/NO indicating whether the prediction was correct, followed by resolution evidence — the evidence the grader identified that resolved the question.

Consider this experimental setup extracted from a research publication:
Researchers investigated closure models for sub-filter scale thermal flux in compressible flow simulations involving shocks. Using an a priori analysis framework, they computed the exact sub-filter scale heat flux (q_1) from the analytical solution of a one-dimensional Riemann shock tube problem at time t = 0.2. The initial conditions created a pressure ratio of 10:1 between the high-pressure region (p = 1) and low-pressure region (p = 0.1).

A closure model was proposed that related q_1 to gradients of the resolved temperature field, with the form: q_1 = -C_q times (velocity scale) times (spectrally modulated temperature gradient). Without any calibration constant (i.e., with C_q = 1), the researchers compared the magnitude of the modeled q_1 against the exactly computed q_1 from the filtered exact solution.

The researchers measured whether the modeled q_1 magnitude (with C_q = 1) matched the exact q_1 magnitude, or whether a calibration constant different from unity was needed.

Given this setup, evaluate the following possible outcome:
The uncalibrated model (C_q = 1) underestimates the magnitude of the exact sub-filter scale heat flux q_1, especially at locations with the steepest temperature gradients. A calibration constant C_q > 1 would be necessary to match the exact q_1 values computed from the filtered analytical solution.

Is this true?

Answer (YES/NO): NO